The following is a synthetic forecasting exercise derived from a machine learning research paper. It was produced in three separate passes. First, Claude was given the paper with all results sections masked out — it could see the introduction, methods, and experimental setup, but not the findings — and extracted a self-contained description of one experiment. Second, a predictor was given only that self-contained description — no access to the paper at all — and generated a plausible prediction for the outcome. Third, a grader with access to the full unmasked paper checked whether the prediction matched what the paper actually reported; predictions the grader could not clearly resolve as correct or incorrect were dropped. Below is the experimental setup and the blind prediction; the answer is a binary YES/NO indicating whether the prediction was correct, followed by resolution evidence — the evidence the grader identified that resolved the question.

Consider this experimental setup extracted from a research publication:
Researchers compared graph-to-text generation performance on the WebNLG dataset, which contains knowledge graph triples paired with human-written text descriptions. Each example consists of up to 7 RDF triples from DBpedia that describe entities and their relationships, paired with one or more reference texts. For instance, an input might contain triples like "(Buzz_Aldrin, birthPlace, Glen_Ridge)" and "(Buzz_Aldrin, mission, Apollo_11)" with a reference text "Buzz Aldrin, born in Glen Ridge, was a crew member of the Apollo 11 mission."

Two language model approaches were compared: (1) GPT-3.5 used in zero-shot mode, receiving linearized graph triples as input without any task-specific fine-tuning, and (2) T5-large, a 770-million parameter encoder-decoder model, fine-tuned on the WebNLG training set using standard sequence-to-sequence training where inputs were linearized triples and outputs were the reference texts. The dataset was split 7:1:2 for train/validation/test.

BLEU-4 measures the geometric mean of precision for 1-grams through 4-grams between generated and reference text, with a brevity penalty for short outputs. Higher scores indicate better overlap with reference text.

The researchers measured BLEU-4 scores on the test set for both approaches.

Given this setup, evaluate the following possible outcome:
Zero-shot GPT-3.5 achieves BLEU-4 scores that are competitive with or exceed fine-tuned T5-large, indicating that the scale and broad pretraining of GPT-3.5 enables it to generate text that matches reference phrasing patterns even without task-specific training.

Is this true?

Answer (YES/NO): NO